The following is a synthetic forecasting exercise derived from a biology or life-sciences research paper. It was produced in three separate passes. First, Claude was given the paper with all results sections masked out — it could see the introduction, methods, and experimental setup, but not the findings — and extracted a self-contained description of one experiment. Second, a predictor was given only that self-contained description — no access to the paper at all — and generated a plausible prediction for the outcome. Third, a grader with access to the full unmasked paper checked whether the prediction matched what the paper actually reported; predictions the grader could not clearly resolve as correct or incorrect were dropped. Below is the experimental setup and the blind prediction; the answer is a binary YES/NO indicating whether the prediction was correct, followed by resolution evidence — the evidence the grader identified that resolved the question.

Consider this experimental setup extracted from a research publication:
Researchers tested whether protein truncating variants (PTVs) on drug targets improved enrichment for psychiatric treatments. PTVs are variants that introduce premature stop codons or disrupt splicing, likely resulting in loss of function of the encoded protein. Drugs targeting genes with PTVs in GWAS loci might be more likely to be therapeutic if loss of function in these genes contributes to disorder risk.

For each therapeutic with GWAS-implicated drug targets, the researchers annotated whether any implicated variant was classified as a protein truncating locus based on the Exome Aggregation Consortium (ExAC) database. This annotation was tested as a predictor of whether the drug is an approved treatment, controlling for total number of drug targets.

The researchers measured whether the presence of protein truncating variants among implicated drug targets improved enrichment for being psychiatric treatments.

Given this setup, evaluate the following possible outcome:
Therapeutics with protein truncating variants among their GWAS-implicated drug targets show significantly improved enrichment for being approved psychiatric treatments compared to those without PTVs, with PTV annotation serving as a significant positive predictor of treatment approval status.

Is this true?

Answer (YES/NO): NO